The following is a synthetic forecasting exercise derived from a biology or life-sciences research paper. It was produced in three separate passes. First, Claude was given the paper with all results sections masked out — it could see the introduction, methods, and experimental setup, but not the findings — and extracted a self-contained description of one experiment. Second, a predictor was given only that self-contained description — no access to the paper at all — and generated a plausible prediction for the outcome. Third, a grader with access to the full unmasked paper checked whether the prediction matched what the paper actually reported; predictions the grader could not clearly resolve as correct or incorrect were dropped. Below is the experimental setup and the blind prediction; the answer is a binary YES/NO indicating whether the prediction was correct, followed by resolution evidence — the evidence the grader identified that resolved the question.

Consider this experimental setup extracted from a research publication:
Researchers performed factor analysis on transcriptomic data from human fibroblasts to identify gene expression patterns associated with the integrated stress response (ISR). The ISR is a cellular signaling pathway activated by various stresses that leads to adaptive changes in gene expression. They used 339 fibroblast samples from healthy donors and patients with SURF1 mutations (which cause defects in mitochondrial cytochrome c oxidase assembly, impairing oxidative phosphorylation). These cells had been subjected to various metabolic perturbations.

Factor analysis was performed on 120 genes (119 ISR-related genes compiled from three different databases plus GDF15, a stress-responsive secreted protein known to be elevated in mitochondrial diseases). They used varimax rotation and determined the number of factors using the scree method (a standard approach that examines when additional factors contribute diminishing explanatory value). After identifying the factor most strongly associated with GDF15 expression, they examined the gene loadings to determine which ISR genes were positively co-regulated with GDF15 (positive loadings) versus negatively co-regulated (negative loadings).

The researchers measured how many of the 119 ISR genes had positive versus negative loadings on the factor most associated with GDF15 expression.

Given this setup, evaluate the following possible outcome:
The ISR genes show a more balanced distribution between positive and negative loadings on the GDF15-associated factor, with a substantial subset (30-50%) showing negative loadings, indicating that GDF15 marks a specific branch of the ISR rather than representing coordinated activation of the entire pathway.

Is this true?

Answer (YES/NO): YES